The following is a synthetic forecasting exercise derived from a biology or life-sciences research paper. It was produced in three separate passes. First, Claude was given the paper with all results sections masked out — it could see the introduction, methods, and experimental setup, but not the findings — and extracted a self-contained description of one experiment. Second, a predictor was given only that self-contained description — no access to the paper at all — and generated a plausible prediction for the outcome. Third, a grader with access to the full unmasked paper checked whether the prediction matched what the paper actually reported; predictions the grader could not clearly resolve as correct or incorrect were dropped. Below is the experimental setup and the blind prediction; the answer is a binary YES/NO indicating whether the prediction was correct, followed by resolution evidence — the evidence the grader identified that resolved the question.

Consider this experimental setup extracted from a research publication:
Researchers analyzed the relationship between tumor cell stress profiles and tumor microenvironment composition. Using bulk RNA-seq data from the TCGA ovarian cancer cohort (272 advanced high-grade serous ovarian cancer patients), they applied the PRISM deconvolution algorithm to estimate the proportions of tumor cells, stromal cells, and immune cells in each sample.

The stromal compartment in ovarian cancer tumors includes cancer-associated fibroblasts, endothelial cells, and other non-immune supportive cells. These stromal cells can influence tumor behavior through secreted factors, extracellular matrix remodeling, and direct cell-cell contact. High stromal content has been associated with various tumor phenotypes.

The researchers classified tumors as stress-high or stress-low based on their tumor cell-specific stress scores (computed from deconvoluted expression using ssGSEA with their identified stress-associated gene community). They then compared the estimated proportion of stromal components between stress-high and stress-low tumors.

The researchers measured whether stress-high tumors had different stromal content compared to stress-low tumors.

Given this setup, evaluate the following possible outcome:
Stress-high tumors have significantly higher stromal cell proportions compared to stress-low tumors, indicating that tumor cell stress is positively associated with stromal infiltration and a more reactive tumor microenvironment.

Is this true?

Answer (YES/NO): YES